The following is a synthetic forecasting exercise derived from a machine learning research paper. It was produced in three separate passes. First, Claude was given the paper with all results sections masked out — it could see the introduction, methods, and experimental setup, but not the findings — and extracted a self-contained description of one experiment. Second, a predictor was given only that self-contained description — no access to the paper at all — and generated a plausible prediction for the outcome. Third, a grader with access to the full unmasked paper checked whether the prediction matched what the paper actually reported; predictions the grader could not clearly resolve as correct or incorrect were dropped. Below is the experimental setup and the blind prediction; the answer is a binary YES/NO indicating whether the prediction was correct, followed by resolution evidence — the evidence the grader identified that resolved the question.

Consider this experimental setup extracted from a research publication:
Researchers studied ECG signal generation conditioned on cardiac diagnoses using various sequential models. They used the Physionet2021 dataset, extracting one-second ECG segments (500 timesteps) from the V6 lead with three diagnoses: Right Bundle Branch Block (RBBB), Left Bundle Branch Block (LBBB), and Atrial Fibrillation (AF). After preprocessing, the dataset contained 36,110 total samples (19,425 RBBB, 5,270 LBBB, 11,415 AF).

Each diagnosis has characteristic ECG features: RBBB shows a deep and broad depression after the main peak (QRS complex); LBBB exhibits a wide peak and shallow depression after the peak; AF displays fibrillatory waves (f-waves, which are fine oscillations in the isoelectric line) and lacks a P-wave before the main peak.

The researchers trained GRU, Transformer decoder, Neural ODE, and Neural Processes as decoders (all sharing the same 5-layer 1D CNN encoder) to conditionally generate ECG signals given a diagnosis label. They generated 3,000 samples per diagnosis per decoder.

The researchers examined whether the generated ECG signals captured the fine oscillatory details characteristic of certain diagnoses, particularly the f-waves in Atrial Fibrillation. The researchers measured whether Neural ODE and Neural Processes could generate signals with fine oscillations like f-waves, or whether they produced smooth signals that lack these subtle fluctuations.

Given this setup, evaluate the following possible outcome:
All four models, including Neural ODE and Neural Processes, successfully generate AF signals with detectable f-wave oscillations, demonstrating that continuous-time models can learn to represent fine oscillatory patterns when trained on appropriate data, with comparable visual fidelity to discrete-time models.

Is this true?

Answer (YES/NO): NO